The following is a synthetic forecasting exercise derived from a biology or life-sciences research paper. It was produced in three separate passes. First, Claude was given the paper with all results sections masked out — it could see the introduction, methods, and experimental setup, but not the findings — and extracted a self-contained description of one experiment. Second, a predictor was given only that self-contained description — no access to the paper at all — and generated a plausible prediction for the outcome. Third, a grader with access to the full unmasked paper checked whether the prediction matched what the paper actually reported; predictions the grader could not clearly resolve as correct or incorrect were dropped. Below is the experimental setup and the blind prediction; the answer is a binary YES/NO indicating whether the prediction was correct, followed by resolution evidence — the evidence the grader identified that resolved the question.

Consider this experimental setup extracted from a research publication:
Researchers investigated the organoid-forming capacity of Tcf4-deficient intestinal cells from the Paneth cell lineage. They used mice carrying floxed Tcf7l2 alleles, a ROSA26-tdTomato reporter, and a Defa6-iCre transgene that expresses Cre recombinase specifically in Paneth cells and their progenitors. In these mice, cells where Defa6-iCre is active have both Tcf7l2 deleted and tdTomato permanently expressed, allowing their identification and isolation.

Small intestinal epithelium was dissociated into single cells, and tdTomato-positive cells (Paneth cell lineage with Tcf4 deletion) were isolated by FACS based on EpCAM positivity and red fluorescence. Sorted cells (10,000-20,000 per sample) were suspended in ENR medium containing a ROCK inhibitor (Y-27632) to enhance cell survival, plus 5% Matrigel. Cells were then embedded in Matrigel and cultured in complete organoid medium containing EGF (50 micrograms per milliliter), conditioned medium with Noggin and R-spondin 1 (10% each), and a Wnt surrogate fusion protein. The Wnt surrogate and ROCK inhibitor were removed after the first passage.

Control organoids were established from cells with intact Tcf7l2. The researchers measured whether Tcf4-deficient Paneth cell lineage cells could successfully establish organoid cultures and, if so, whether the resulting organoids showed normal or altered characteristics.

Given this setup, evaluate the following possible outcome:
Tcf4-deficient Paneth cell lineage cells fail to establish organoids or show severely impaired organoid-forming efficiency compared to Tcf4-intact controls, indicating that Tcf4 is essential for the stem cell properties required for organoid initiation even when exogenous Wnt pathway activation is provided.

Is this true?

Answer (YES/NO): NO